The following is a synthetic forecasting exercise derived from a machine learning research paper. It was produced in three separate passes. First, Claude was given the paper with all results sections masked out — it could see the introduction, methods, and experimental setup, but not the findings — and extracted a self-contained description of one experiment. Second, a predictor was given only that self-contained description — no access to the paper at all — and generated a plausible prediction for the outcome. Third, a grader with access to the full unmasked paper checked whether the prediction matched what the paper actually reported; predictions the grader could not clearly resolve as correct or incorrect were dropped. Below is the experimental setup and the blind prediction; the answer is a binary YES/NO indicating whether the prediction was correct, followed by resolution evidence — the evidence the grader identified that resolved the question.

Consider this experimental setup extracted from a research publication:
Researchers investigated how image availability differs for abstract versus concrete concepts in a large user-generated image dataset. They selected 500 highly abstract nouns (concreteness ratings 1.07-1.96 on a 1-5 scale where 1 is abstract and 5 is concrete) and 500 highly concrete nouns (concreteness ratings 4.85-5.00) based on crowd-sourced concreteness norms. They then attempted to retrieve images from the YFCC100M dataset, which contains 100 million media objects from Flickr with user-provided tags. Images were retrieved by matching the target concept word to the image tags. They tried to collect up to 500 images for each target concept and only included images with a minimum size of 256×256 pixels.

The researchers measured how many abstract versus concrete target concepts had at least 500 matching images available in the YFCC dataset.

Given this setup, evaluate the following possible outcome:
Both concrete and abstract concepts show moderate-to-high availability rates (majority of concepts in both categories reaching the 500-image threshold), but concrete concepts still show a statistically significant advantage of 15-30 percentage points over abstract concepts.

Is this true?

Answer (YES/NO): NO